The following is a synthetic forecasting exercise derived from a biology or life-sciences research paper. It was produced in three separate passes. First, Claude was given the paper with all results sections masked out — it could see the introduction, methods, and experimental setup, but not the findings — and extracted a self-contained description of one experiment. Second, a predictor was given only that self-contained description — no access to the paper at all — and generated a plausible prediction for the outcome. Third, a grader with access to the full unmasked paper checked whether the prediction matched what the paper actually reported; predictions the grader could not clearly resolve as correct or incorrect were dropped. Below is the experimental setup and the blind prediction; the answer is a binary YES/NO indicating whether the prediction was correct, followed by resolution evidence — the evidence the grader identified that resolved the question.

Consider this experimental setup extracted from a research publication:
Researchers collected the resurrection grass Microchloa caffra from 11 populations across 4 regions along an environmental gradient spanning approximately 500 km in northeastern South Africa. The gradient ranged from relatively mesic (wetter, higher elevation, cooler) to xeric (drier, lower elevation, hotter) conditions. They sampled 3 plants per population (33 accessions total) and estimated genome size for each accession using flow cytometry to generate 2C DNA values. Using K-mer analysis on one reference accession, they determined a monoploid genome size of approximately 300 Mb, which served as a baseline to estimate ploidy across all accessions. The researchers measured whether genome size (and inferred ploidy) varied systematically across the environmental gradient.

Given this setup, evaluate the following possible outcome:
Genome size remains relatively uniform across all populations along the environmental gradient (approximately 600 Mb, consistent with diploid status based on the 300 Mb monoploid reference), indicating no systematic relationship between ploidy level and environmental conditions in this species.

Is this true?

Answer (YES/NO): NO